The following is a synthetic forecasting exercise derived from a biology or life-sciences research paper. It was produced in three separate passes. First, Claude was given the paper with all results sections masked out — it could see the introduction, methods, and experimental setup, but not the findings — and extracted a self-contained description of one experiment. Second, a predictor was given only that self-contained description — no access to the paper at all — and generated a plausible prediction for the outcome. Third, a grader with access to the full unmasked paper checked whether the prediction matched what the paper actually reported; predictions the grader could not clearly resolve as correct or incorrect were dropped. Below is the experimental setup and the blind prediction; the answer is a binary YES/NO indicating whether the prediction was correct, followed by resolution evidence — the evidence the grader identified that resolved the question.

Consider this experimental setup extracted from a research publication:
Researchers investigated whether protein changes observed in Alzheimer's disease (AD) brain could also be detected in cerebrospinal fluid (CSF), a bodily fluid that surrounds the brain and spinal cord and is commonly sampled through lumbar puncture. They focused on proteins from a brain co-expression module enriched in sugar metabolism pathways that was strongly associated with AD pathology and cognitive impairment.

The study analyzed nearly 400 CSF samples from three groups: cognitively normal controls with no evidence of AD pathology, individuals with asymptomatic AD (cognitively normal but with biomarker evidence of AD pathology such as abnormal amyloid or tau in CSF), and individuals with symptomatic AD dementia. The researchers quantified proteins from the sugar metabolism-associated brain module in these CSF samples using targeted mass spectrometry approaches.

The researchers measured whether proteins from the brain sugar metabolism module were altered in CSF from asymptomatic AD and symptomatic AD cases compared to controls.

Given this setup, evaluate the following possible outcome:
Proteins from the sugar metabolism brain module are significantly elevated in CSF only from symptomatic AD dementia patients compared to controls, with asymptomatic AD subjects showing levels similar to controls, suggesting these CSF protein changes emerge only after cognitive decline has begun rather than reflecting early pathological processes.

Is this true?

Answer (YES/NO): NO